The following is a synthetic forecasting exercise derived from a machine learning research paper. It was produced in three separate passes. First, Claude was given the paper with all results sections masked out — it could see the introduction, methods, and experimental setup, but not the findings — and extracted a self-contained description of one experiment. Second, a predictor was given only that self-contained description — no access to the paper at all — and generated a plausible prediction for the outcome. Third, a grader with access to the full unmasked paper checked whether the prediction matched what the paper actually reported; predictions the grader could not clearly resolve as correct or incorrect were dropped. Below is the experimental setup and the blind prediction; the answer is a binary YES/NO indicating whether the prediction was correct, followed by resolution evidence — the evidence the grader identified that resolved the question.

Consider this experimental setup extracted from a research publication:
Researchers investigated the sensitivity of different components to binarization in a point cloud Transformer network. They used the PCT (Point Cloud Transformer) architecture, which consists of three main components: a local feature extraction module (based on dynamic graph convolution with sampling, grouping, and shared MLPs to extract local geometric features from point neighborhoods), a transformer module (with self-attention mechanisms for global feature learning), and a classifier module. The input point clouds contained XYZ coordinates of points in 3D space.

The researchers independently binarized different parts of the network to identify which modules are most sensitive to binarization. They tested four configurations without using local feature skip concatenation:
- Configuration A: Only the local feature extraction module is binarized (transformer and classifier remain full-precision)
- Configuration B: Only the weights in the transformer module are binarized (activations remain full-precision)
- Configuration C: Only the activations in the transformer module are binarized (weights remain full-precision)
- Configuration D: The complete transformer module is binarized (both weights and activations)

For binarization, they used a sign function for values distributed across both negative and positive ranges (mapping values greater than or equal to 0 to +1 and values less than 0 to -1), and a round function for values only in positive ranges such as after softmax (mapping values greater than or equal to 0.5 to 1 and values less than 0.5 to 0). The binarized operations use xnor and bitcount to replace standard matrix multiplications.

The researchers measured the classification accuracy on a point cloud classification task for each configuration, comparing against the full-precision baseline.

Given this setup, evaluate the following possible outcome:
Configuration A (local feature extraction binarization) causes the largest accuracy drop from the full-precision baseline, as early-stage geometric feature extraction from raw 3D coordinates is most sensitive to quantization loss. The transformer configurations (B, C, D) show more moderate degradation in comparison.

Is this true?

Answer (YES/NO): NO